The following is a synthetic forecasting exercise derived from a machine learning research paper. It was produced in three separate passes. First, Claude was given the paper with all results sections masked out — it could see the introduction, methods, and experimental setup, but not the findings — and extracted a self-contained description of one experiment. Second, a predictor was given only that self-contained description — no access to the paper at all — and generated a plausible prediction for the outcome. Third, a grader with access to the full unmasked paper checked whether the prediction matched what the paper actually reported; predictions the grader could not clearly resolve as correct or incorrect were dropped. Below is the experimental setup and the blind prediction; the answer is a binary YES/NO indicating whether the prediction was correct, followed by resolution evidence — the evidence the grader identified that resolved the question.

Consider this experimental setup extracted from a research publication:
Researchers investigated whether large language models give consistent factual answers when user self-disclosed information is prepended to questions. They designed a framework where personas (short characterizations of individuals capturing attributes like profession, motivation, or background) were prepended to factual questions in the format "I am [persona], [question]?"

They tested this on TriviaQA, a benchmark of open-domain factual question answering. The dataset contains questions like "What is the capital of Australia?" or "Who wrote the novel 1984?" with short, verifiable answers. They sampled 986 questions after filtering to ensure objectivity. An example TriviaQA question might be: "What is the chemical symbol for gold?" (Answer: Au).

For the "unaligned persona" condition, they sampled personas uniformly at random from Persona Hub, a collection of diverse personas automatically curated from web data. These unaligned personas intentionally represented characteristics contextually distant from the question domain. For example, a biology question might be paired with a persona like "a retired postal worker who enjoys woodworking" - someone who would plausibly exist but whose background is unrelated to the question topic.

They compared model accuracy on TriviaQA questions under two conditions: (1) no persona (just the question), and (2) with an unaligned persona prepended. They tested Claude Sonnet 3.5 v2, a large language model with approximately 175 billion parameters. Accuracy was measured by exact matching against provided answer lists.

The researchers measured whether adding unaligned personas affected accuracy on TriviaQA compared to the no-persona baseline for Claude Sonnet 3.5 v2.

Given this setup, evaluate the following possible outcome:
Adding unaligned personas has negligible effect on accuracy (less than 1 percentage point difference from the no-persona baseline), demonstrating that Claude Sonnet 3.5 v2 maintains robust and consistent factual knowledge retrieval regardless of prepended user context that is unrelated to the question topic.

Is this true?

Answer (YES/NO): YES